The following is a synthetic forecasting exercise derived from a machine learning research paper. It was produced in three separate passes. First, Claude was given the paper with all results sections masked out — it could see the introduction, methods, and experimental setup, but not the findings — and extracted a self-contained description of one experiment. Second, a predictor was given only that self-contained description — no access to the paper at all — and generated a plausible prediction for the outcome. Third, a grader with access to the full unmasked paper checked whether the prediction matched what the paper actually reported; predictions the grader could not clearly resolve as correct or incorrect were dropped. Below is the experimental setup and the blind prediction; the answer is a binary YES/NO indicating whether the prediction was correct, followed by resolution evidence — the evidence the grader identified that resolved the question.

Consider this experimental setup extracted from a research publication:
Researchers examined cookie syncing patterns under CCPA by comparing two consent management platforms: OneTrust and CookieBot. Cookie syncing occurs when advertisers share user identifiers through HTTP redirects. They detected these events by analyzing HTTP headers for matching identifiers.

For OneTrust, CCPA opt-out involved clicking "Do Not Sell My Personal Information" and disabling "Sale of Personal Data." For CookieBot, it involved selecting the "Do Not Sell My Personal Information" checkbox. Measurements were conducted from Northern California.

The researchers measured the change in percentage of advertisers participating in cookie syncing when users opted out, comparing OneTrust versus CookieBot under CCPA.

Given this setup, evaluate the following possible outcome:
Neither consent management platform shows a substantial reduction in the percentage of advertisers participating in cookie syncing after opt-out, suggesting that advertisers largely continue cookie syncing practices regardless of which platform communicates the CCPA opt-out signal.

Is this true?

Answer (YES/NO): NO